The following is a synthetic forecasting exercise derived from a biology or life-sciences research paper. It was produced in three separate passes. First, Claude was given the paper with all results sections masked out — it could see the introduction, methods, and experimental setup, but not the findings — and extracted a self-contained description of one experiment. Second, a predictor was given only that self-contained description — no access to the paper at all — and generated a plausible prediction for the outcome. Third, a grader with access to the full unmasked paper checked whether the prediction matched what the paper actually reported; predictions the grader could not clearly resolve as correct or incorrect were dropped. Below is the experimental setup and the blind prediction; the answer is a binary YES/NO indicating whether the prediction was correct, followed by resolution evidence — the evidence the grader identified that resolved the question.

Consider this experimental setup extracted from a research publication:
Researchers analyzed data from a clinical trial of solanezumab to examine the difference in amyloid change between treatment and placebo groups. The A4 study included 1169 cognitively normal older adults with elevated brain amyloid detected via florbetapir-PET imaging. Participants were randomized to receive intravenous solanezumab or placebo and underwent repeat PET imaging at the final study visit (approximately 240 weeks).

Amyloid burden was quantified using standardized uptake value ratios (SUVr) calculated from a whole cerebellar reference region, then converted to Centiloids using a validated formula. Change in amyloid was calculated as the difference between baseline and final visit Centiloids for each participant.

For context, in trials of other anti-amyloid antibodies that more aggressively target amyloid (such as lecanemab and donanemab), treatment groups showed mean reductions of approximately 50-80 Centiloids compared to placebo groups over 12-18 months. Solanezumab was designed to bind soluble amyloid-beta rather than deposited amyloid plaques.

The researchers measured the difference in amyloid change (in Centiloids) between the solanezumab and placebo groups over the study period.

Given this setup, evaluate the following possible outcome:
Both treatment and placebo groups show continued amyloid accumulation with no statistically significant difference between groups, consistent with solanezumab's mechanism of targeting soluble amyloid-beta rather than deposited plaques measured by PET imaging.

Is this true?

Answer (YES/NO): NO